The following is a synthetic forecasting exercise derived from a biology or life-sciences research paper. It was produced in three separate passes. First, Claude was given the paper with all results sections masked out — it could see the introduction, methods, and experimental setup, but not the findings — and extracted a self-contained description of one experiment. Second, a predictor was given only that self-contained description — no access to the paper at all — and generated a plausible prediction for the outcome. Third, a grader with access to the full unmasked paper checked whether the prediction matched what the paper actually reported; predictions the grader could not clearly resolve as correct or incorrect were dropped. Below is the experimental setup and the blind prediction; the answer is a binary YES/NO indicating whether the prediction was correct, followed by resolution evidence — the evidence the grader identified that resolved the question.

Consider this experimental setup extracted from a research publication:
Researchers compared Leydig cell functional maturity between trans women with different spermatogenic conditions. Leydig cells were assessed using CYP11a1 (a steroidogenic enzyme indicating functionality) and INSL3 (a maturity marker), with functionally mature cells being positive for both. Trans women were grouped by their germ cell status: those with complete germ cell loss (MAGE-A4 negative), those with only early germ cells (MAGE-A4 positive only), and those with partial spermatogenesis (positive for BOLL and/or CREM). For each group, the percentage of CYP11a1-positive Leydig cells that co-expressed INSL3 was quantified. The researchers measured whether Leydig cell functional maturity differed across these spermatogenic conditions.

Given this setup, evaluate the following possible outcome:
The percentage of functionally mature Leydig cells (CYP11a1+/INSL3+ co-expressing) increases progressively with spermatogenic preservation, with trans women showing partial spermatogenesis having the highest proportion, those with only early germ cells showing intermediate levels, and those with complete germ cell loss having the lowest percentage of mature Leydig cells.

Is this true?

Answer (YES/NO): NO